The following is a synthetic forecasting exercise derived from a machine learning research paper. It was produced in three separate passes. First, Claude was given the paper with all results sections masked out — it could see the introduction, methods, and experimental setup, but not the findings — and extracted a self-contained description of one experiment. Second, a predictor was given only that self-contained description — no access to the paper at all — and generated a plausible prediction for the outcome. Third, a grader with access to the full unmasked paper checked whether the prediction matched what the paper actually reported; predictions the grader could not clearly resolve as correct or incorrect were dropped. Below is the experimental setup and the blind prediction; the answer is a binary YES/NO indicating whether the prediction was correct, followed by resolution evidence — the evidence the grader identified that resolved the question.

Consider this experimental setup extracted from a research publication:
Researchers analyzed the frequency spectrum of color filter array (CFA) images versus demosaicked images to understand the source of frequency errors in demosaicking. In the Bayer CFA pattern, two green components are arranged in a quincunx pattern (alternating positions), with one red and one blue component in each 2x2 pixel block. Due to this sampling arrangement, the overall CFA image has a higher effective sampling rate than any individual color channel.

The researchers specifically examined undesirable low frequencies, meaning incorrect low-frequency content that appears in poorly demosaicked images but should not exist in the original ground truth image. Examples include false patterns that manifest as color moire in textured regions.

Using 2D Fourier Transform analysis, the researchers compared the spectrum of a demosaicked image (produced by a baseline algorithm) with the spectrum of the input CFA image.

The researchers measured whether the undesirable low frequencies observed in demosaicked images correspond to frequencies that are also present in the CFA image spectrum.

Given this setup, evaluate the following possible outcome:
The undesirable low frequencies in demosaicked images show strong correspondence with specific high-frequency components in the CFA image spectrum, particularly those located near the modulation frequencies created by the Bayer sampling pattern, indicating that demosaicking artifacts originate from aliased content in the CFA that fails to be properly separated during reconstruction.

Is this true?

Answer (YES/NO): NO